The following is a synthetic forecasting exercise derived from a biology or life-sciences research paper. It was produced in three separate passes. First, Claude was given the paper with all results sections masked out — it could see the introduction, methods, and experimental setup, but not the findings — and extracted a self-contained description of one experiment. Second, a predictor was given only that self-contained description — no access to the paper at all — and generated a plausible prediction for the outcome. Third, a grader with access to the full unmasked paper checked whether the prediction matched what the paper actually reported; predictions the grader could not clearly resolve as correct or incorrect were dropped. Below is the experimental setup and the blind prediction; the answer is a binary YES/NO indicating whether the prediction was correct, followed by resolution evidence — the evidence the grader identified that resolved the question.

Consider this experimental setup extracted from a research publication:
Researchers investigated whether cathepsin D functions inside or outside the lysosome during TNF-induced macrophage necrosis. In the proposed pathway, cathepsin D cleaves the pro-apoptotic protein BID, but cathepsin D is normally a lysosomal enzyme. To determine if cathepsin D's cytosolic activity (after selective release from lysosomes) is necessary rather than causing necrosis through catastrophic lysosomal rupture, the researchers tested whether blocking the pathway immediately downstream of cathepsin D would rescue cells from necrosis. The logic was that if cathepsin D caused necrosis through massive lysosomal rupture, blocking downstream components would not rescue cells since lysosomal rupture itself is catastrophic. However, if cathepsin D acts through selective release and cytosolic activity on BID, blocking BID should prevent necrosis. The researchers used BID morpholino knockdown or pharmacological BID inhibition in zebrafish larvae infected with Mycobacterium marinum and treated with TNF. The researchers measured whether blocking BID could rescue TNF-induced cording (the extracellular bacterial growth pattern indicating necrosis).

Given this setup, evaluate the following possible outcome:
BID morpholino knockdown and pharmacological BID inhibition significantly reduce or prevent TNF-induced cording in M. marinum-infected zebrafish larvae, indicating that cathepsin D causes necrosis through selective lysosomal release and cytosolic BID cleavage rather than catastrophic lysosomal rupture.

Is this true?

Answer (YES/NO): YES